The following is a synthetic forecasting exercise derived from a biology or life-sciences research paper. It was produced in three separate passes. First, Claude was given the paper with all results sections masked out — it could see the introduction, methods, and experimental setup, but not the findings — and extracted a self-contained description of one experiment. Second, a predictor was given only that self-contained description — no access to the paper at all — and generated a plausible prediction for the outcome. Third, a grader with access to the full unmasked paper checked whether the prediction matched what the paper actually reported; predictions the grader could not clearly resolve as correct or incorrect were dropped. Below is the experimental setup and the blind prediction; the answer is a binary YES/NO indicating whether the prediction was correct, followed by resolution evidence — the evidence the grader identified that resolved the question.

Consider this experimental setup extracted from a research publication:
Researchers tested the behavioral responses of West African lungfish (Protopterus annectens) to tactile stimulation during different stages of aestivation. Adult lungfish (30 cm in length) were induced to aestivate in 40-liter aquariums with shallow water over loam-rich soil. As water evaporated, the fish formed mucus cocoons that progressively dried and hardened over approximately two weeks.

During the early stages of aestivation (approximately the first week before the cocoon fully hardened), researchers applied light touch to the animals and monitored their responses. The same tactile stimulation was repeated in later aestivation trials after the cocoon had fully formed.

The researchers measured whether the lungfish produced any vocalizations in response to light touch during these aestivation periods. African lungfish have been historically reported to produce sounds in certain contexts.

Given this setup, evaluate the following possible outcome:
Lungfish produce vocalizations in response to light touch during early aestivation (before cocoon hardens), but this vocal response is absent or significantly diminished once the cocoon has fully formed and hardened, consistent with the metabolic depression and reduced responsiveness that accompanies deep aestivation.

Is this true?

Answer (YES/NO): YES